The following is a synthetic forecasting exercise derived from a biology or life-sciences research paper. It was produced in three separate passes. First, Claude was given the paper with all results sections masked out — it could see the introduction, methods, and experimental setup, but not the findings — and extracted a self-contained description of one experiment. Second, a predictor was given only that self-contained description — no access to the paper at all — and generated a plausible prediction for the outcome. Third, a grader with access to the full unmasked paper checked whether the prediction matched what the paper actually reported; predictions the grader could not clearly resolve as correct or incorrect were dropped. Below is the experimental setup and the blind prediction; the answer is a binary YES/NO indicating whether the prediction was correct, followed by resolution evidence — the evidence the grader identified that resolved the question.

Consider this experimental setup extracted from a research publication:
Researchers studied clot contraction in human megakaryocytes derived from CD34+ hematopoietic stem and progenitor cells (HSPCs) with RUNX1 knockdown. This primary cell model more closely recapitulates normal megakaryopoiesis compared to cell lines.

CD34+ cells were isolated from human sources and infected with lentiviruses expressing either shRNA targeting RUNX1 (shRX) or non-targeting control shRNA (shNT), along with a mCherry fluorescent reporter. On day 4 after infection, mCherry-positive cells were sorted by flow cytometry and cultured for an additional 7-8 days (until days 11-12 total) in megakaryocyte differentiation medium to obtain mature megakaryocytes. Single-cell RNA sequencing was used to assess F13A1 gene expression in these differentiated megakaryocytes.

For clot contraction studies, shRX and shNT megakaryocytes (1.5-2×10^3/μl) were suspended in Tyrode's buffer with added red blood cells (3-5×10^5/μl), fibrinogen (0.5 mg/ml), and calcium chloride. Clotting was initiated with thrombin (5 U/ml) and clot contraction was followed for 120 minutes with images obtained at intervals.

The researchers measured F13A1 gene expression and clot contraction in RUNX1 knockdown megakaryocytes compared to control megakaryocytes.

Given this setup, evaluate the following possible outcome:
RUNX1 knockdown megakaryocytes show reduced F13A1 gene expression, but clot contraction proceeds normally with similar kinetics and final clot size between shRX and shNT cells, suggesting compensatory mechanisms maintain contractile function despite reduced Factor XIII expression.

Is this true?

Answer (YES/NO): NO